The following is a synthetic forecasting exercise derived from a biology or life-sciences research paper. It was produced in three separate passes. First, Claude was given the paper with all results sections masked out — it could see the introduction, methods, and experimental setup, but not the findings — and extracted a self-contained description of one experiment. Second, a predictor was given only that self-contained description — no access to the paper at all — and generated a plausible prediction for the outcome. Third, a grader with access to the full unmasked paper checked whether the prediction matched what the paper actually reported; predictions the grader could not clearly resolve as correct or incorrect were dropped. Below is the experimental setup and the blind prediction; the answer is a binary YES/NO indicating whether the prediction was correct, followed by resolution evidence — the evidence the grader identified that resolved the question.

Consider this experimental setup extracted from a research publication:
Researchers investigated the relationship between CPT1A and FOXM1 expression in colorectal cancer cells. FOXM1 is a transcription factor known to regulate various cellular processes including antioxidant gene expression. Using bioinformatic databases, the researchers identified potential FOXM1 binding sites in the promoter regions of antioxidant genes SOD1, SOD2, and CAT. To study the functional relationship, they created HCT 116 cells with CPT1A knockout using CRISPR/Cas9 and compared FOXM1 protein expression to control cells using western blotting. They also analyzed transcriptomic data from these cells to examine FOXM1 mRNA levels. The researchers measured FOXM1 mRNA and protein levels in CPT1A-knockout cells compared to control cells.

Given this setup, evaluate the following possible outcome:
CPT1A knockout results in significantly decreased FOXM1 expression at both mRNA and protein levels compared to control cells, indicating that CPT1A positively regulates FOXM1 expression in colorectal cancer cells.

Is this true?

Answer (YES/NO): NO